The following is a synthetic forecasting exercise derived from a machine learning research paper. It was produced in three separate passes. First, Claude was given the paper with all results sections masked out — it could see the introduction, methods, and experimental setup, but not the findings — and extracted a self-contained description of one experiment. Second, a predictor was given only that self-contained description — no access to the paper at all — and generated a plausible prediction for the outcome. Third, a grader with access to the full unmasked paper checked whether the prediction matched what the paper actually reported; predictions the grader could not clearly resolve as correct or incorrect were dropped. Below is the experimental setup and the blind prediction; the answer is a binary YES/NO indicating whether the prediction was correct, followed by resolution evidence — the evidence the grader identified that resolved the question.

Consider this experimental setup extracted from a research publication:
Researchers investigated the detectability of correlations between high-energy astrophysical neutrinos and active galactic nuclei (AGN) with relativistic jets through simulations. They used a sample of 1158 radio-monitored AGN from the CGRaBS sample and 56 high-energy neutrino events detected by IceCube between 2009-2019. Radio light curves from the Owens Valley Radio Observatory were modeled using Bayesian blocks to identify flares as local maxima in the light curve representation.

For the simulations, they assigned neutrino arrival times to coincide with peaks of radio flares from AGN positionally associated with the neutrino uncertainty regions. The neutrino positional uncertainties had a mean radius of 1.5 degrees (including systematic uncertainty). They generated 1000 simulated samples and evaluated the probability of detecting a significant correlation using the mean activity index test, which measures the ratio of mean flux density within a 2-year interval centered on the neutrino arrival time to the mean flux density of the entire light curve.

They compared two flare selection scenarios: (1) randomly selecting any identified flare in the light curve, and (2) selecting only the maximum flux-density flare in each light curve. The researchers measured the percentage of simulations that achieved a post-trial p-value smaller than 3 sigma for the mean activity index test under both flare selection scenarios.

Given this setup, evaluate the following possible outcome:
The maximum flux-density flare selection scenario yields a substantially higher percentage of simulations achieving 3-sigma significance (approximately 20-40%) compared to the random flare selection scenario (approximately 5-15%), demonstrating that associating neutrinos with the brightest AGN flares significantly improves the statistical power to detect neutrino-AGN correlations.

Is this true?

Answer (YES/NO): NO